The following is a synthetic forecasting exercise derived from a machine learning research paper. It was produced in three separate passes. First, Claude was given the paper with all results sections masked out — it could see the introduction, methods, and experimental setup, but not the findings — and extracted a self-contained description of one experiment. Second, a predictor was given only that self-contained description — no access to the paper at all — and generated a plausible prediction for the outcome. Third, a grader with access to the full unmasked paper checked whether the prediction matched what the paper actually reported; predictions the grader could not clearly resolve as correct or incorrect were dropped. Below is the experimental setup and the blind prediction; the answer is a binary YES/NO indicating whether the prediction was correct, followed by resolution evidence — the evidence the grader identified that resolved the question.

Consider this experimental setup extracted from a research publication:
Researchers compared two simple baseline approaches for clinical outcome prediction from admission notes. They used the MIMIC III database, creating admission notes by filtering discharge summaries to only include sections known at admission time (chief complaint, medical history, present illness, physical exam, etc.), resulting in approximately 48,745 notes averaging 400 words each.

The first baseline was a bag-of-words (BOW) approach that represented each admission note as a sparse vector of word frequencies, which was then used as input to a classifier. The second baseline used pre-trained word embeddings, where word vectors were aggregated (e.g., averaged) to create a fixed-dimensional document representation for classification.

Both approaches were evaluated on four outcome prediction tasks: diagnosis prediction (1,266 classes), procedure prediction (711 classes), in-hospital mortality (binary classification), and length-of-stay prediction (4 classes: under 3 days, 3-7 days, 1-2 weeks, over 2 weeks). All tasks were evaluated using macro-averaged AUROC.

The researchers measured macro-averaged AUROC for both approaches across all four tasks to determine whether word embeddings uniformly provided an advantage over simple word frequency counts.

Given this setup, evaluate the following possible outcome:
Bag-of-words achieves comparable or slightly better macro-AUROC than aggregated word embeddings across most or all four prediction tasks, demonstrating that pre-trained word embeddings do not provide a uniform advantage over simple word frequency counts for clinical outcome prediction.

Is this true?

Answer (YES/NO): NO